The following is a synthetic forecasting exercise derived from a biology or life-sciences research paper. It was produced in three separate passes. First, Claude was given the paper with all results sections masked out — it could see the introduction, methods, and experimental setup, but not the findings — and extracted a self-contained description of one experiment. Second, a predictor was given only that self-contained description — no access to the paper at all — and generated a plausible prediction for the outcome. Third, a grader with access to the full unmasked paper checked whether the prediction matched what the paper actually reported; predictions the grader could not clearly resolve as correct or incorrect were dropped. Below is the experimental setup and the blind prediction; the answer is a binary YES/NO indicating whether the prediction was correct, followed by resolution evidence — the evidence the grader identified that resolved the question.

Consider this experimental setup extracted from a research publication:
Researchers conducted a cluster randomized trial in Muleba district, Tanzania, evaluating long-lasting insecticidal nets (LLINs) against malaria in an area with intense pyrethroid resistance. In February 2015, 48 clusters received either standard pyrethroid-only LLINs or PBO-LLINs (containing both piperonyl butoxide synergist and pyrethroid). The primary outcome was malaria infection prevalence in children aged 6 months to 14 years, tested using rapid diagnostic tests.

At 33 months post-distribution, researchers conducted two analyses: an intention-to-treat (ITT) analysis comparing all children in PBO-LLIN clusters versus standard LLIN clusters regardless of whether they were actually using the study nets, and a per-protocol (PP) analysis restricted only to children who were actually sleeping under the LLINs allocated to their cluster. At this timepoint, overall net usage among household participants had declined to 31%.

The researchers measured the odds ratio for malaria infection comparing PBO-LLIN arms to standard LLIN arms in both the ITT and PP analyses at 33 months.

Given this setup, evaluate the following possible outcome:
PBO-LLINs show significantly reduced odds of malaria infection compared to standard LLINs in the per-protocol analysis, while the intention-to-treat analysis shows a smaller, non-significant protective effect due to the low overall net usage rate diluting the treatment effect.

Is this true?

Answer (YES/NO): YES